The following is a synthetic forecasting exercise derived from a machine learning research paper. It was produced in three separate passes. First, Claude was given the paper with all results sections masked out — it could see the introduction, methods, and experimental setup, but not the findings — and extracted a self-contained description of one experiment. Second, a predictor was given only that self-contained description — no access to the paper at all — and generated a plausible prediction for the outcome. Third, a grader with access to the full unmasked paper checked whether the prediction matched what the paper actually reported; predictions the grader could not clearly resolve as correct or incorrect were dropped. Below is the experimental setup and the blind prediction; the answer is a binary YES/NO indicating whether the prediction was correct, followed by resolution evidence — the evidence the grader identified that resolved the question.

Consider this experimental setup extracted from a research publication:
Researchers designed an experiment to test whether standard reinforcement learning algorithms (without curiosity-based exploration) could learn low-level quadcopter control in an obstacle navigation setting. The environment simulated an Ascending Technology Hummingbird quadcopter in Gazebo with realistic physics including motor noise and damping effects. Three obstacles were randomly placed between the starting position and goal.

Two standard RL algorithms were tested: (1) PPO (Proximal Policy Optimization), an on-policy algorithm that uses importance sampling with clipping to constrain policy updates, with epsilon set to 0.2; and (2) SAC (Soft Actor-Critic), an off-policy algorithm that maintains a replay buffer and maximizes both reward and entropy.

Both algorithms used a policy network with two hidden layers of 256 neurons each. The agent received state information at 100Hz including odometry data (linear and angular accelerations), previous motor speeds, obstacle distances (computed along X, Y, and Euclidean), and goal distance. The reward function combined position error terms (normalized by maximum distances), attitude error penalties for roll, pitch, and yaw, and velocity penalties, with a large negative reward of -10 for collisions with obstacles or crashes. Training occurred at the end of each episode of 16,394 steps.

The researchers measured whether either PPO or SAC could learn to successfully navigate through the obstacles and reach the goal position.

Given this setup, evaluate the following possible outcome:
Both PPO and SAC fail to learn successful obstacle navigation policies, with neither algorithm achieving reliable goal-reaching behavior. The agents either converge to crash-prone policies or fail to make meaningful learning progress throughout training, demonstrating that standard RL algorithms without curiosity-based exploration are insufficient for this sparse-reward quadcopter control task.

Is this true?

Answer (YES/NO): YES